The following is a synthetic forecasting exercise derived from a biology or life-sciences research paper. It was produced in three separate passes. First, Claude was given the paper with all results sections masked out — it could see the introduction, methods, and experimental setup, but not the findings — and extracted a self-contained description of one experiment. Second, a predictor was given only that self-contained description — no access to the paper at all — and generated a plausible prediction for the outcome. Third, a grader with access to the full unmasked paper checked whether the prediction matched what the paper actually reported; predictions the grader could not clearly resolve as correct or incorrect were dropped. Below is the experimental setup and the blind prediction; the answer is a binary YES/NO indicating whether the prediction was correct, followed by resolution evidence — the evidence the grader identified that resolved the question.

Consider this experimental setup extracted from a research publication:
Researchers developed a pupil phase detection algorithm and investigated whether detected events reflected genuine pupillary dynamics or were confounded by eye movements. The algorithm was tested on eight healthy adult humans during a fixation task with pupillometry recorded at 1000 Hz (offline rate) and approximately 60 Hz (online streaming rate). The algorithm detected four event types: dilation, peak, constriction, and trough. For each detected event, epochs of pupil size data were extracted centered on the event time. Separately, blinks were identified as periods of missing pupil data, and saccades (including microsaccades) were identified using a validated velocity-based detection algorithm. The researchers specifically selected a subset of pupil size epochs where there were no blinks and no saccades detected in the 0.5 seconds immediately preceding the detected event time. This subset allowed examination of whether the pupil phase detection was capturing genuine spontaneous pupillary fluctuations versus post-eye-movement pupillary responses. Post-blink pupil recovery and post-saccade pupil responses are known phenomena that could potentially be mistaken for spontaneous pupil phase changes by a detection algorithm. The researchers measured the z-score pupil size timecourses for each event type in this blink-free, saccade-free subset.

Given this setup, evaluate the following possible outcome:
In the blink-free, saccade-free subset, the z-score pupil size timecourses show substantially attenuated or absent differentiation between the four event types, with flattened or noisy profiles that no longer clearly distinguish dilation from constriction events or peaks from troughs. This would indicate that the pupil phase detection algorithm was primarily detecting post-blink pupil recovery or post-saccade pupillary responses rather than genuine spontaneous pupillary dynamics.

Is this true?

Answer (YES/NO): NO